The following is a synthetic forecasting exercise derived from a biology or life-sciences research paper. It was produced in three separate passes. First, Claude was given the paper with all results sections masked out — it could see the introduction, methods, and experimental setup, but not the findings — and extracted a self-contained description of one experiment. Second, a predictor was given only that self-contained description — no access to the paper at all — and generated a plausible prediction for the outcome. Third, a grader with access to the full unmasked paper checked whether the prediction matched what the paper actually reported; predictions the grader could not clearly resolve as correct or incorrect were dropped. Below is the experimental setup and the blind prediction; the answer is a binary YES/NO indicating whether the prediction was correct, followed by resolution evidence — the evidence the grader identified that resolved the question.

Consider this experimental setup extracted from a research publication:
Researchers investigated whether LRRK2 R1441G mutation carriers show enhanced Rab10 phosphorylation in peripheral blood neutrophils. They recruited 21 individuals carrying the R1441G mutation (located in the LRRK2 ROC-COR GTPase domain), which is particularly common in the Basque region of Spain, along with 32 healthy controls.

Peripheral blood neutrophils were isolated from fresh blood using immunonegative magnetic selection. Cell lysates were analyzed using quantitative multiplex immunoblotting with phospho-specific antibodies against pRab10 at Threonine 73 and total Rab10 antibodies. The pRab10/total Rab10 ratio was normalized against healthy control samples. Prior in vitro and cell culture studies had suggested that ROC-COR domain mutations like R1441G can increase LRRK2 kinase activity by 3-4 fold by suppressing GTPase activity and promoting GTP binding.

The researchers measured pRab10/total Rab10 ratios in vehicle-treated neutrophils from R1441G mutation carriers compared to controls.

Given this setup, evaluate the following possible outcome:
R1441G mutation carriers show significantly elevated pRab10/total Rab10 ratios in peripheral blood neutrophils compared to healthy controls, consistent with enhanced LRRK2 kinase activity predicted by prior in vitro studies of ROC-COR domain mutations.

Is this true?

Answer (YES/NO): YES